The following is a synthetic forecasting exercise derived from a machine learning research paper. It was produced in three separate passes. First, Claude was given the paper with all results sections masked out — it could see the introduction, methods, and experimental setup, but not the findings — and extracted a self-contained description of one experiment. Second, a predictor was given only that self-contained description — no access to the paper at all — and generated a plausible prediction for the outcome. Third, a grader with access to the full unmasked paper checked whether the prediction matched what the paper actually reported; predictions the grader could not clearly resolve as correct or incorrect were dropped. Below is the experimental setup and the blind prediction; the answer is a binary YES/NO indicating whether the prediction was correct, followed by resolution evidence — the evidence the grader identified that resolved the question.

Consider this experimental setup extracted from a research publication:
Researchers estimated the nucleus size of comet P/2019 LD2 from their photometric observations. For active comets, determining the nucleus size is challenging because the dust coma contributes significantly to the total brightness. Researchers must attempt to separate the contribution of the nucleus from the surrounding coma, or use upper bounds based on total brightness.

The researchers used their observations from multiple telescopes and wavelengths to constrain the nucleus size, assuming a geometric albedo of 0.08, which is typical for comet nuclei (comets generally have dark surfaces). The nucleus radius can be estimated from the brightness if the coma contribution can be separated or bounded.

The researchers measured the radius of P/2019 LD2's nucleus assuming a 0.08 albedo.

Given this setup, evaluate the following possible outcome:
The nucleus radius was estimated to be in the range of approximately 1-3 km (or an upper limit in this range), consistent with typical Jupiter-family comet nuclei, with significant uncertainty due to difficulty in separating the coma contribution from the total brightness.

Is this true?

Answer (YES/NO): NO